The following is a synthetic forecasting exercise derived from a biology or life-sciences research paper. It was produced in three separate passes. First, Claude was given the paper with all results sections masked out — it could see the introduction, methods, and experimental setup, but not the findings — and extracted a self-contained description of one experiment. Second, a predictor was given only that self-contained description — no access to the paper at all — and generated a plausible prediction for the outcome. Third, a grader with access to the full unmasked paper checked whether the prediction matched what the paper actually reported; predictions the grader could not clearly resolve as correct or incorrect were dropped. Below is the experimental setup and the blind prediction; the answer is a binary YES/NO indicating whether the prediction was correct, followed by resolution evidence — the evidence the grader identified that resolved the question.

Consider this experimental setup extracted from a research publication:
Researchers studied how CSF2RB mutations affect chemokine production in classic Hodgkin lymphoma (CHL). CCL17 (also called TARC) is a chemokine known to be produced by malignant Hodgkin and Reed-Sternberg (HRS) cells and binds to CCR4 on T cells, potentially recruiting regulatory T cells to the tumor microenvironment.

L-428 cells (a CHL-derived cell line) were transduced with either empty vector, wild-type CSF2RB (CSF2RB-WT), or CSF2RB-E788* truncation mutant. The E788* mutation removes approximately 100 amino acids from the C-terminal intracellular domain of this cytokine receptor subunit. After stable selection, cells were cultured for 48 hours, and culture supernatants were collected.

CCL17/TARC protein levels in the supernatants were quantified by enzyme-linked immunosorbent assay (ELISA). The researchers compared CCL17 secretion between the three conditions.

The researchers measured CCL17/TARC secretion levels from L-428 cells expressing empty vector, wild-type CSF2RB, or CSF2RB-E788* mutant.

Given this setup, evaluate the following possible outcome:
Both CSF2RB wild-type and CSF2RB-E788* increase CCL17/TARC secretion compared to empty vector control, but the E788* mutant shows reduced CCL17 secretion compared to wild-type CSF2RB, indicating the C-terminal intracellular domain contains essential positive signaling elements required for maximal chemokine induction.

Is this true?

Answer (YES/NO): NO